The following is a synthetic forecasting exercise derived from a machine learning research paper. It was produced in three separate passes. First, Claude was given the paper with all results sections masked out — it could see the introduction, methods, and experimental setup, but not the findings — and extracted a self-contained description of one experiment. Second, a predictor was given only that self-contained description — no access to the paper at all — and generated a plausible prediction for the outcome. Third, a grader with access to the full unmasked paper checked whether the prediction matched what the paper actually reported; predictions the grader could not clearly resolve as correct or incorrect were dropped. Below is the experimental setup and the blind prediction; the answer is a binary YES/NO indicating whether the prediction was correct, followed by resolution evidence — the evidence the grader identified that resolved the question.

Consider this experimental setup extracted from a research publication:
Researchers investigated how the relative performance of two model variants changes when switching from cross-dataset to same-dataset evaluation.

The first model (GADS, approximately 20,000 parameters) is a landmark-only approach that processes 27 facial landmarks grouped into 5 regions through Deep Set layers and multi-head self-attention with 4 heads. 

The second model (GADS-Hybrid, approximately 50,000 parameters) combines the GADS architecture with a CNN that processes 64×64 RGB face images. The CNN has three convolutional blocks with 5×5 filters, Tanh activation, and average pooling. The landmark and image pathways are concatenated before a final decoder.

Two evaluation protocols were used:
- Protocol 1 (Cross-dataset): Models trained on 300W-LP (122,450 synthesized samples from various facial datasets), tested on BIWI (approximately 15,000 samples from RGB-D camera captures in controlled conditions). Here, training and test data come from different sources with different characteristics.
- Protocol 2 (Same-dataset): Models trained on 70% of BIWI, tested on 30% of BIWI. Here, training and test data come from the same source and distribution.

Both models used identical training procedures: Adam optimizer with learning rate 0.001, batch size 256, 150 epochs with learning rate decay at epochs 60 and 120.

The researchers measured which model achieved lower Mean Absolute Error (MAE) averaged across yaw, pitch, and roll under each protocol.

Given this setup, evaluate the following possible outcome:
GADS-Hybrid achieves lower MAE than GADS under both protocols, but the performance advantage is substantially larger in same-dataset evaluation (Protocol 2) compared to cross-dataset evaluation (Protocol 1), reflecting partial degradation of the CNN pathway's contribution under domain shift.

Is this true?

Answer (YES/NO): NO